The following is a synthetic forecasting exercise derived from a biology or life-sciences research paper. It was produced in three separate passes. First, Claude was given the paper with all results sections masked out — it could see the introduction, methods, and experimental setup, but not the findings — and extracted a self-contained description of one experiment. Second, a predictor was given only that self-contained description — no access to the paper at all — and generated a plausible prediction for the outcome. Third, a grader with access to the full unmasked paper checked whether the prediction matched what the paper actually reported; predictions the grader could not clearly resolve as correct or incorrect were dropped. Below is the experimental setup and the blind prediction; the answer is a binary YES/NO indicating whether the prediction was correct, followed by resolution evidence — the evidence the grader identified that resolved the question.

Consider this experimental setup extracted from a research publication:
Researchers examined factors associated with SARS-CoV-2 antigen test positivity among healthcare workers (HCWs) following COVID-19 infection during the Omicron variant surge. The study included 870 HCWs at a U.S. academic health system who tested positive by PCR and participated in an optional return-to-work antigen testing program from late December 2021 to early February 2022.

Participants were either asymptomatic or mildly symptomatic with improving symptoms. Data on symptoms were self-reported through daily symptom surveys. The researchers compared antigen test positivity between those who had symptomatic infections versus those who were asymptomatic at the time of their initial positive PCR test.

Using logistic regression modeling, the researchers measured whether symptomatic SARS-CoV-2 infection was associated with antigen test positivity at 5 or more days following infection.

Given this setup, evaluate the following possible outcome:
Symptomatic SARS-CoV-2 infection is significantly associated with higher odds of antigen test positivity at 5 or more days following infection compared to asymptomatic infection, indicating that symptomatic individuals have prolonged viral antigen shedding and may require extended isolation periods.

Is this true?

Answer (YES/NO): NO